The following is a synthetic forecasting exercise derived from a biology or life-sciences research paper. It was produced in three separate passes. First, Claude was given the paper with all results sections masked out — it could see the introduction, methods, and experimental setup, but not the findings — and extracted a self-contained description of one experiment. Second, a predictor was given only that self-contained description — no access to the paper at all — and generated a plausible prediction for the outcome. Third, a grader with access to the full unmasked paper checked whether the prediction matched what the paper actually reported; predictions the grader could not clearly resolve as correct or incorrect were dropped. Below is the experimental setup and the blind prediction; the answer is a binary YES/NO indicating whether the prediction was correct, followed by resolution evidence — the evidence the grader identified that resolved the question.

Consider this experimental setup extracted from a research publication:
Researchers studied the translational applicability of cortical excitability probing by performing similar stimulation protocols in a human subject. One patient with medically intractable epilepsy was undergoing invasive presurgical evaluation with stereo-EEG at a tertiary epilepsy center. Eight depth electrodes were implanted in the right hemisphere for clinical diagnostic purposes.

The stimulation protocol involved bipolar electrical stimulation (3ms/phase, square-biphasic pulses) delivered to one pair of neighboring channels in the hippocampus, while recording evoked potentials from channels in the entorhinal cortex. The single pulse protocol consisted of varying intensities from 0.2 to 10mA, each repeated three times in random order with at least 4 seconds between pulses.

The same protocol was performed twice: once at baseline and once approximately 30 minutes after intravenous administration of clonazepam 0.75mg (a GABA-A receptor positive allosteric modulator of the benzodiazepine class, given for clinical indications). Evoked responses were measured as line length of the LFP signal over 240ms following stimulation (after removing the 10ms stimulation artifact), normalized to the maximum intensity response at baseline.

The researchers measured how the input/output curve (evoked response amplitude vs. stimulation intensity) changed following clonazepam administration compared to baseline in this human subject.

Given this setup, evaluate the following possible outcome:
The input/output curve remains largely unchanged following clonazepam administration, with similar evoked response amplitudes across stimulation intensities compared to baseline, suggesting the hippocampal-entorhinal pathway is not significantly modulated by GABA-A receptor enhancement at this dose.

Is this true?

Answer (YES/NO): NO